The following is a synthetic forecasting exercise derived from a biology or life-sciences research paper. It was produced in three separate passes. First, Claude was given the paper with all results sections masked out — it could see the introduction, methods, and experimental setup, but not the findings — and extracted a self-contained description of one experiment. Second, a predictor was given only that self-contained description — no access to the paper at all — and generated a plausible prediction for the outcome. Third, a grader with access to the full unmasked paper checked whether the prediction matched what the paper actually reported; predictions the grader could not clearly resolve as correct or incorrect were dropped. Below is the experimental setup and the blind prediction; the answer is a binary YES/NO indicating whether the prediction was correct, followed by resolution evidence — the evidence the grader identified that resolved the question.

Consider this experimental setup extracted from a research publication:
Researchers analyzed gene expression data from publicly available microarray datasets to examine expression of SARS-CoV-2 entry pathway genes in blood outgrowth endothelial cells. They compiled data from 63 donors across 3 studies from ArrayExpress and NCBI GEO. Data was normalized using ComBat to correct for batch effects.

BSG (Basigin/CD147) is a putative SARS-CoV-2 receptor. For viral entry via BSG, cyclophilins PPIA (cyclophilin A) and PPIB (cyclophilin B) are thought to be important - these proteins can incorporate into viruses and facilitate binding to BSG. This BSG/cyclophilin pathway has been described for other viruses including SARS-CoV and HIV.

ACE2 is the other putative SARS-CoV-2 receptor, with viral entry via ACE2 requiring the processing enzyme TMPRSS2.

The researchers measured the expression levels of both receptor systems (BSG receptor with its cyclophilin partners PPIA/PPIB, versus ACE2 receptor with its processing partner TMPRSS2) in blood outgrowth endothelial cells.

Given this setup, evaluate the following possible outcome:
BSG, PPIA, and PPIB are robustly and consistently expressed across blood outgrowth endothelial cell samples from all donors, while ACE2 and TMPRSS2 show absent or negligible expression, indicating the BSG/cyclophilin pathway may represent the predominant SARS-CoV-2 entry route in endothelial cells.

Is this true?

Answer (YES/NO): NO